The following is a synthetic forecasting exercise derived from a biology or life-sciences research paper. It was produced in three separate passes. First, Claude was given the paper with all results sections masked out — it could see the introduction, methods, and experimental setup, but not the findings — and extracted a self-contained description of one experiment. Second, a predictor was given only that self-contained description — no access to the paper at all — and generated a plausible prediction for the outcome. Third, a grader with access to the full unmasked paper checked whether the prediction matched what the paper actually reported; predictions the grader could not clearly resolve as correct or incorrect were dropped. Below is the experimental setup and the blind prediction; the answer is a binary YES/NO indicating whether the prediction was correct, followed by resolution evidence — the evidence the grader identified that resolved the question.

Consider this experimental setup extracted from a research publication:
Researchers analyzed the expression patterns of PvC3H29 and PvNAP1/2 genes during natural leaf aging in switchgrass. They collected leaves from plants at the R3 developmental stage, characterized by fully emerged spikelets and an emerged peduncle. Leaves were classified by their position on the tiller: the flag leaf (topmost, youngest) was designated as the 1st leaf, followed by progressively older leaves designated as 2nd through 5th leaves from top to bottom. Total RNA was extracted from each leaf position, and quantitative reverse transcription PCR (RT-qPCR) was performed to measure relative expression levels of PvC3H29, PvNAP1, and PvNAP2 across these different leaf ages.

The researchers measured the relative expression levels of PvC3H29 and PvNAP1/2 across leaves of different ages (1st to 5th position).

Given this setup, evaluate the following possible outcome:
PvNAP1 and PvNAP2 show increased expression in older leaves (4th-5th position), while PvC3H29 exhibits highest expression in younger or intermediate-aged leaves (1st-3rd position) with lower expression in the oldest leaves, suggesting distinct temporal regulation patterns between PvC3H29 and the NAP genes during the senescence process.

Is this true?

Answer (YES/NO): NO